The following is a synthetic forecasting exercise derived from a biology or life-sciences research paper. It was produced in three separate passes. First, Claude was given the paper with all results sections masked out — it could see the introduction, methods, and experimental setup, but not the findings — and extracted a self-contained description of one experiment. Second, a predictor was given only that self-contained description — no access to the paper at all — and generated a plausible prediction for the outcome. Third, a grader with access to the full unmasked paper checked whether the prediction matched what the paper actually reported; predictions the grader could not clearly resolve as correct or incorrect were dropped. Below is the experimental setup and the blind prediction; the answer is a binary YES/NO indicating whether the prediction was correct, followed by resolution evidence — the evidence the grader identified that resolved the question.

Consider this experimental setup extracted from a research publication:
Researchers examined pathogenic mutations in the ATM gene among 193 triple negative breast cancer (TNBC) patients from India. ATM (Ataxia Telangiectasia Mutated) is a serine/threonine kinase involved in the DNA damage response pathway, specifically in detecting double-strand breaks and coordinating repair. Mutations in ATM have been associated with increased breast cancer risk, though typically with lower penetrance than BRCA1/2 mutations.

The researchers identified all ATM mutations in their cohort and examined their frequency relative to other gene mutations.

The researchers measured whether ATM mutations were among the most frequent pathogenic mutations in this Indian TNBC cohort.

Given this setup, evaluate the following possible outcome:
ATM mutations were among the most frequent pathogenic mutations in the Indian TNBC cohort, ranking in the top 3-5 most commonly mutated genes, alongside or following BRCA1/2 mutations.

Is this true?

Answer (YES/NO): NO